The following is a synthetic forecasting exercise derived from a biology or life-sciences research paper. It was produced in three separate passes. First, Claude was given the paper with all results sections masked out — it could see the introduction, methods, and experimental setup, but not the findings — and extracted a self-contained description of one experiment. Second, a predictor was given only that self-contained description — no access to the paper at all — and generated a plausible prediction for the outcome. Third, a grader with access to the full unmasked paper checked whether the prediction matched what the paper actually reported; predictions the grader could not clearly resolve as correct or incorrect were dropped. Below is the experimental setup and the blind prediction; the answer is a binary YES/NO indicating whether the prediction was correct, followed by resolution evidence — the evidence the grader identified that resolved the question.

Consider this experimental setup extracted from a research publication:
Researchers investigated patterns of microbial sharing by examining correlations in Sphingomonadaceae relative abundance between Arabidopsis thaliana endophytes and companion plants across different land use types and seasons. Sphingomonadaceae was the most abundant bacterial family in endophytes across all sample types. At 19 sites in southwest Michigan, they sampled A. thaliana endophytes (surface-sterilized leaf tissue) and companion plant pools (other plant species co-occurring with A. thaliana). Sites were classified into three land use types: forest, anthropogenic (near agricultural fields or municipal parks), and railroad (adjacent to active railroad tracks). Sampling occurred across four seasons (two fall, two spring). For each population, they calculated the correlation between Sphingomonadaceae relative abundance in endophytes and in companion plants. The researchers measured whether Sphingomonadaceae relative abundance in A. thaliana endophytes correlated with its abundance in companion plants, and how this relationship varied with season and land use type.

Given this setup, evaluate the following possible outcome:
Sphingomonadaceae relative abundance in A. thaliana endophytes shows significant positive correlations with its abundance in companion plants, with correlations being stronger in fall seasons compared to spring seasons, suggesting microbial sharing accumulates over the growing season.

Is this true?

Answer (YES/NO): NO